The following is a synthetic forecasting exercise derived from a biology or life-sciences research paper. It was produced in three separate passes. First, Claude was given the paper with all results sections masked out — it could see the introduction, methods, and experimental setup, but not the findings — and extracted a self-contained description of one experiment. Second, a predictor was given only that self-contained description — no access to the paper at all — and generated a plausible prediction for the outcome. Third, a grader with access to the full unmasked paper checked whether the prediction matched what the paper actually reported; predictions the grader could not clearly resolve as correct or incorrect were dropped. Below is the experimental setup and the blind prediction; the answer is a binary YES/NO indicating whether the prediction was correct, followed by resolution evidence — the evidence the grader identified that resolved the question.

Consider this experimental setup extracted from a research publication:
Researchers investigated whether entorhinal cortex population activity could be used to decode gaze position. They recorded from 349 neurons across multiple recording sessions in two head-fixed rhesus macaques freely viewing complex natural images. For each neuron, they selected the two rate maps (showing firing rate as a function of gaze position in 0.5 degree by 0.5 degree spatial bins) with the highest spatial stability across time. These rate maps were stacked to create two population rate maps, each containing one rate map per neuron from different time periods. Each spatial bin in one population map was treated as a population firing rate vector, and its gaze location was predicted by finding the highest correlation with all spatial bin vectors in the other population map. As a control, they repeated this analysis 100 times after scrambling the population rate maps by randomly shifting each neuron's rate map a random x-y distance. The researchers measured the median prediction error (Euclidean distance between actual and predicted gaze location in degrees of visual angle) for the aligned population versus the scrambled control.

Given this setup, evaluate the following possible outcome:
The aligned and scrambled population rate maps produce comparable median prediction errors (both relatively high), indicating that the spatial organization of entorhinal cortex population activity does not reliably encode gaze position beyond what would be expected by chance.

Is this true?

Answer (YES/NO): NO